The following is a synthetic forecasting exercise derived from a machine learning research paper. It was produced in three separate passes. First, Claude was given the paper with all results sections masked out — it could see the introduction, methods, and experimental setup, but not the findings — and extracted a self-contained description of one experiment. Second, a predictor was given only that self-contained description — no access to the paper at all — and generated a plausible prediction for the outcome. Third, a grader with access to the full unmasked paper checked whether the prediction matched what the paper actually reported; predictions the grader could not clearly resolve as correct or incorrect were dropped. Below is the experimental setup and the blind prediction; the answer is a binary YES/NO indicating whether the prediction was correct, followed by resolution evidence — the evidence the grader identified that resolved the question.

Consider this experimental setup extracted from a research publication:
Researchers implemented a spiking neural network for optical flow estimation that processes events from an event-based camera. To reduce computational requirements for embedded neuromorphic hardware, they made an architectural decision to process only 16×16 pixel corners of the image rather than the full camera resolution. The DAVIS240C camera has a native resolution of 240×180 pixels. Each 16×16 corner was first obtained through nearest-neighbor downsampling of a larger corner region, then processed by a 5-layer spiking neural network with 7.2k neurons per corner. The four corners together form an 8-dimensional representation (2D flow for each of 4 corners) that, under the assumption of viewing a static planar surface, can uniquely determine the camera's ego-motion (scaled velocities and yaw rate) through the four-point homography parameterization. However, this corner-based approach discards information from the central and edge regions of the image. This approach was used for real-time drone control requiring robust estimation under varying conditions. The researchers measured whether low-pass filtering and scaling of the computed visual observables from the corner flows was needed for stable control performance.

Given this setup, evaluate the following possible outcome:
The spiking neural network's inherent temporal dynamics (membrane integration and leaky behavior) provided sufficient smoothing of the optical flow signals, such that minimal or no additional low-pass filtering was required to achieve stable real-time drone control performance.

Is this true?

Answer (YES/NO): NO